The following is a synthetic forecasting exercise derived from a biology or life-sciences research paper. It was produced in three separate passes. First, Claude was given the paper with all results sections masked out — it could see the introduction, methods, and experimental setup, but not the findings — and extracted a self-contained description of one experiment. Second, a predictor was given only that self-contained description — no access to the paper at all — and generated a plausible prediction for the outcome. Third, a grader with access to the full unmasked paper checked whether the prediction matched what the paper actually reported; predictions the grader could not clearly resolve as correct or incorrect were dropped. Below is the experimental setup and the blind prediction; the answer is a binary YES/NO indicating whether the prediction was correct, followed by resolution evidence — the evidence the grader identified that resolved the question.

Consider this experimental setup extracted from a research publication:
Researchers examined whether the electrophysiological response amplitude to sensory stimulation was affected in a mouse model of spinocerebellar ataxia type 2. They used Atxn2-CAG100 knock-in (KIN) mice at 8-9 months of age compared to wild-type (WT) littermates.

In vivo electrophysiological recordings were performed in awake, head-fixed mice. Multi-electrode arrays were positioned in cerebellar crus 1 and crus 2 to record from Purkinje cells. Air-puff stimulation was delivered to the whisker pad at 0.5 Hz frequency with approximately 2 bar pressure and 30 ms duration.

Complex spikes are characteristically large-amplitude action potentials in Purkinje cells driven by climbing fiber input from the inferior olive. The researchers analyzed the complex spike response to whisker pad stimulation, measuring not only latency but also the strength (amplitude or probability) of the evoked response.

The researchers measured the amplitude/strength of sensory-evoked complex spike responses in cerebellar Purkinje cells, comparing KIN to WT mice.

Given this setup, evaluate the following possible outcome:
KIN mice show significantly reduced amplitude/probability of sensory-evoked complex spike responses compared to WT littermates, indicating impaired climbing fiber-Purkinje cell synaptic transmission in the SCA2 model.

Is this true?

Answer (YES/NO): NO